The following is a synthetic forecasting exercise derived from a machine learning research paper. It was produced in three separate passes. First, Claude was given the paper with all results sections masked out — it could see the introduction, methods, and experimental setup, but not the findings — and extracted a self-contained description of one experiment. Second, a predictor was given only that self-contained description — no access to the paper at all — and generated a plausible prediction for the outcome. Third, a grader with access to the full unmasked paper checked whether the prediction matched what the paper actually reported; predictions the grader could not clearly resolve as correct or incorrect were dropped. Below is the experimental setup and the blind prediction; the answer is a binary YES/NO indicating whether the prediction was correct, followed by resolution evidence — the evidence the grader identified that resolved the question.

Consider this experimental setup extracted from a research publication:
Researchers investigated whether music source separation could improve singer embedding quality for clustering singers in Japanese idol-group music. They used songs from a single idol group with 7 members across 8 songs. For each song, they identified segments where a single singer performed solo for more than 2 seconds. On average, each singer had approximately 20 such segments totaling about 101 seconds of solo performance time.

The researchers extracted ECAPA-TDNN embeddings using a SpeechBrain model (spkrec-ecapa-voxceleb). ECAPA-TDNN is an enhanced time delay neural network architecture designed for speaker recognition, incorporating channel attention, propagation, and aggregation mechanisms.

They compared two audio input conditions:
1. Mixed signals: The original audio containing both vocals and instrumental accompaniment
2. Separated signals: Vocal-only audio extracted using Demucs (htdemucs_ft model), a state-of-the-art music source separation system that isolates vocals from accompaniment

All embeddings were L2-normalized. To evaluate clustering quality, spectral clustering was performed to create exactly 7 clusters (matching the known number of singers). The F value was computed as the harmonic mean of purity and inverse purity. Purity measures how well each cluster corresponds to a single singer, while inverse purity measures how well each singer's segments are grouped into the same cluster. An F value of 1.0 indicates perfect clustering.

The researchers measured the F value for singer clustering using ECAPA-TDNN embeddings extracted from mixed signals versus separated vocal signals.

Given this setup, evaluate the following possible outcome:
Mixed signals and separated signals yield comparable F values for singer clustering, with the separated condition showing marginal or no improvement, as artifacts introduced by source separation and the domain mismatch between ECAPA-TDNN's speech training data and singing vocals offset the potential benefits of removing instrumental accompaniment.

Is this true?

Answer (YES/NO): NO